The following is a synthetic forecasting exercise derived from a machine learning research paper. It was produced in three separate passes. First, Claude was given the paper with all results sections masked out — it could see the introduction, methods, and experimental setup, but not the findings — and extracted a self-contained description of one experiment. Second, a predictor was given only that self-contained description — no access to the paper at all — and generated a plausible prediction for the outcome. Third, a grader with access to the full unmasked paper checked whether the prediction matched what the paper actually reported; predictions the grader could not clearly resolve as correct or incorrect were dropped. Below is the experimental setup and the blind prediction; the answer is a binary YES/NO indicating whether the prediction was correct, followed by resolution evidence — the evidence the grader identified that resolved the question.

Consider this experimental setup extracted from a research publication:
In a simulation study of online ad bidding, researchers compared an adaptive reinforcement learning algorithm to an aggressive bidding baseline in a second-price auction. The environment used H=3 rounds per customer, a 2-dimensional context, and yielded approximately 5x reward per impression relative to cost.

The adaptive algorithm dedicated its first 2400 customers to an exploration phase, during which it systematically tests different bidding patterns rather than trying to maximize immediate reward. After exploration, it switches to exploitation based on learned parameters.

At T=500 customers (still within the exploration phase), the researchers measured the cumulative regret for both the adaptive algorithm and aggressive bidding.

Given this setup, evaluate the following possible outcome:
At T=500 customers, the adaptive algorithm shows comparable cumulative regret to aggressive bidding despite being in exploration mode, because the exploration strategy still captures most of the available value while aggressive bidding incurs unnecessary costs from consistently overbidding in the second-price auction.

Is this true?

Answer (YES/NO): NO